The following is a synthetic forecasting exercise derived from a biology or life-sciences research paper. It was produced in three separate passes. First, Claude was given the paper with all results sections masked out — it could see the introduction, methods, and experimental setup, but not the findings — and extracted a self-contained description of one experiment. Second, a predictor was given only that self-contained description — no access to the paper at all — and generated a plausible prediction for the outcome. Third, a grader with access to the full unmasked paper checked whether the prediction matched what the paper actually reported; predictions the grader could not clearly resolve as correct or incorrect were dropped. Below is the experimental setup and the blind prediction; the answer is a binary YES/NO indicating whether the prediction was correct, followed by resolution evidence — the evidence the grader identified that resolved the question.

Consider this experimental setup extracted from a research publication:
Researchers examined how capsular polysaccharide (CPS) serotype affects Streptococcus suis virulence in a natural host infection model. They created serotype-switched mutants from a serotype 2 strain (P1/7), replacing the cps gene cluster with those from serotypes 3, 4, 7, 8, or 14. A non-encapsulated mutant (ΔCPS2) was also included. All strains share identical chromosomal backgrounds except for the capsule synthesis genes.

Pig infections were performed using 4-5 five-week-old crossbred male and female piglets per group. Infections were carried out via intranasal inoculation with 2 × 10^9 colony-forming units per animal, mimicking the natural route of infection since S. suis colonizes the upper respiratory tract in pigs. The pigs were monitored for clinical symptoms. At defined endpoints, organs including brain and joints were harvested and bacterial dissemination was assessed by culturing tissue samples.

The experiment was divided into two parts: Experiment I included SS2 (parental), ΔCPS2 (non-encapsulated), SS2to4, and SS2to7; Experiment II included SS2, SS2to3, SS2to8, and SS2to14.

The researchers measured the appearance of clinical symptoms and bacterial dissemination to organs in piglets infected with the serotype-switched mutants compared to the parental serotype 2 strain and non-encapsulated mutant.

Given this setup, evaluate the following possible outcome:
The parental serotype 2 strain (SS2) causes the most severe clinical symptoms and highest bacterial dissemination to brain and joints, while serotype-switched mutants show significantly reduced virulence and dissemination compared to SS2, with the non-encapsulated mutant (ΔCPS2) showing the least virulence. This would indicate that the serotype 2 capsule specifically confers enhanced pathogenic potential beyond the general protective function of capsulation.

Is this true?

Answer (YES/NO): NO